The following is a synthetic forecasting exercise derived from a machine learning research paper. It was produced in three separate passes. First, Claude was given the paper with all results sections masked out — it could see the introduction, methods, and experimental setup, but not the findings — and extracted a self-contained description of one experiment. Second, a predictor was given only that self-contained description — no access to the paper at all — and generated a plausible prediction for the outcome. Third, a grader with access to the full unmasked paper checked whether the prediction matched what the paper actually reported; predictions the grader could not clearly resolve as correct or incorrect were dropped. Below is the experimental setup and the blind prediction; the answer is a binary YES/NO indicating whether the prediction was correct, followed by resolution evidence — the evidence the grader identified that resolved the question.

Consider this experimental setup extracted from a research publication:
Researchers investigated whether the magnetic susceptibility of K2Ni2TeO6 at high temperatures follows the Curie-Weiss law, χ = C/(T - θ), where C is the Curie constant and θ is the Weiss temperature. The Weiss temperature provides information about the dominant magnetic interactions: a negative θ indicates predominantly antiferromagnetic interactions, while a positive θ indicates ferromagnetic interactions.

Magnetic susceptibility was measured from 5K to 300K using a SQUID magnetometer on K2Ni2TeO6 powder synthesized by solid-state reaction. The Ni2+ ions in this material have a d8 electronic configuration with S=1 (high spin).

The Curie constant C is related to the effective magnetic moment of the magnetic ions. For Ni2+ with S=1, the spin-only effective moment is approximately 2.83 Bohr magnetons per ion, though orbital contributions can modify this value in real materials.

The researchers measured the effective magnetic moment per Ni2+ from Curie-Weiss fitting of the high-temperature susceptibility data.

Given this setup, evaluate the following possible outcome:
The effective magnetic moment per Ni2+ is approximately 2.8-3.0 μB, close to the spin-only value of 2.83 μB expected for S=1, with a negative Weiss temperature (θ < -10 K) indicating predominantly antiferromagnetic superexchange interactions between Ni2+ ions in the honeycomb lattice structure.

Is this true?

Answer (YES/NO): NO